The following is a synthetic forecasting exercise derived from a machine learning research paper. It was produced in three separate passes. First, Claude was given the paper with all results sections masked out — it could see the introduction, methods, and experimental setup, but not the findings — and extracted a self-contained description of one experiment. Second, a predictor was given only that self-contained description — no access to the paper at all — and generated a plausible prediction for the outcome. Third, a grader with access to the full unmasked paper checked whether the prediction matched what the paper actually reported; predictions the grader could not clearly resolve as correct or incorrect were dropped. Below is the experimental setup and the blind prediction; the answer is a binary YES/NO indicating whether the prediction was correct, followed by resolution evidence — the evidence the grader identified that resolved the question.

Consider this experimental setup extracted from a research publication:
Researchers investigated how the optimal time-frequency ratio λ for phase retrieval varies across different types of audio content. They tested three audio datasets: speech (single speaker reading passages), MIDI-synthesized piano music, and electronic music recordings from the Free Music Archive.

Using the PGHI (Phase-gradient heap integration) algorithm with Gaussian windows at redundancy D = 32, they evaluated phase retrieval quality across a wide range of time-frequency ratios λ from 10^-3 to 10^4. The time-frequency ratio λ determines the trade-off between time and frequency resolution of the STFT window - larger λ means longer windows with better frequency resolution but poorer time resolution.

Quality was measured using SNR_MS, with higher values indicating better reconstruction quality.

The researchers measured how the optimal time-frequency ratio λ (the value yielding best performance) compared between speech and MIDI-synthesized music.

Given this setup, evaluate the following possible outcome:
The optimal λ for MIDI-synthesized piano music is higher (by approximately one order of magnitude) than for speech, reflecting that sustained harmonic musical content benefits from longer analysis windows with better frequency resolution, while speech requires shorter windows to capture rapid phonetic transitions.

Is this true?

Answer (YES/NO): NO